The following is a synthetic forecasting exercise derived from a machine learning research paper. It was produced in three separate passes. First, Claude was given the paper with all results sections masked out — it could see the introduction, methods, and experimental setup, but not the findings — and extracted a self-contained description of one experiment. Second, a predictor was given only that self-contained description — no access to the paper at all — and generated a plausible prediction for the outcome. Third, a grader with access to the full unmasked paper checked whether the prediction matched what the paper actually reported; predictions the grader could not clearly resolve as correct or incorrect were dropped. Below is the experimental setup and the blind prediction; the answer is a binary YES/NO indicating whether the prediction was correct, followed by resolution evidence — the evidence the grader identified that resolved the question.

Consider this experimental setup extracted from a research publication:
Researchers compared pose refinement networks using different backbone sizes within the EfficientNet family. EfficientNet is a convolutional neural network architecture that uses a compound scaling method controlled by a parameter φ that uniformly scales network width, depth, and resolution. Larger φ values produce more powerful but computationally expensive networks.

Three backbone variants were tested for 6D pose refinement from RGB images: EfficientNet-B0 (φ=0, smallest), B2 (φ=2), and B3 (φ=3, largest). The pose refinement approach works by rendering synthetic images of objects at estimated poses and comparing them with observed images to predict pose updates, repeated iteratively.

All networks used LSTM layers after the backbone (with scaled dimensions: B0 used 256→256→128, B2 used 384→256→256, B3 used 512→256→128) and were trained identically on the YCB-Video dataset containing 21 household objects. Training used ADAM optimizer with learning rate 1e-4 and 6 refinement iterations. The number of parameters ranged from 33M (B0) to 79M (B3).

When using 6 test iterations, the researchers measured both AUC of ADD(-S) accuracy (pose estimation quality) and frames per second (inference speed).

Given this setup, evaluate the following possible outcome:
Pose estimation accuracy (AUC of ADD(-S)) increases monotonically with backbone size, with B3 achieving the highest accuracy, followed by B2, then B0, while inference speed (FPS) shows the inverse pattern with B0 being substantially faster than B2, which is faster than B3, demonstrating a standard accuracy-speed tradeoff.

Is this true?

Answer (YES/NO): YES